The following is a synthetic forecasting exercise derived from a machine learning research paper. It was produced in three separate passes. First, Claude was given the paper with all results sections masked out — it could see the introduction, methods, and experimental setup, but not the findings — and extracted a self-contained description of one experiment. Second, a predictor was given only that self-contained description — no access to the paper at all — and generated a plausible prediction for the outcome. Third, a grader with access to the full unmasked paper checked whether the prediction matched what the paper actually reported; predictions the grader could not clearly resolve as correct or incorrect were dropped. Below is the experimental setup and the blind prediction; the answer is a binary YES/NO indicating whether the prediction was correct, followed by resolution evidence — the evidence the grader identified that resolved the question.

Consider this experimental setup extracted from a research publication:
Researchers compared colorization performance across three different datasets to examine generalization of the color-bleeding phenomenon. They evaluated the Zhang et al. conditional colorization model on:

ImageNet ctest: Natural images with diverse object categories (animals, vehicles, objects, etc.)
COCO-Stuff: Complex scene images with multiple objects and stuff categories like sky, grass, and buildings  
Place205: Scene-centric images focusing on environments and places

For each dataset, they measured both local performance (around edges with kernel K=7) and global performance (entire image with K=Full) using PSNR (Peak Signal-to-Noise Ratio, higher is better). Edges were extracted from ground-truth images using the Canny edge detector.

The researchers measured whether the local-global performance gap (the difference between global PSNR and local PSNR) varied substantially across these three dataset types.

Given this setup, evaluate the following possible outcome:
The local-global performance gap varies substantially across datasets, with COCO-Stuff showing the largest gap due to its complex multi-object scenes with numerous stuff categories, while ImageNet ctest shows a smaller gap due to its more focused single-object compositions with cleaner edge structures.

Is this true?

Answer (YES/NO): NO